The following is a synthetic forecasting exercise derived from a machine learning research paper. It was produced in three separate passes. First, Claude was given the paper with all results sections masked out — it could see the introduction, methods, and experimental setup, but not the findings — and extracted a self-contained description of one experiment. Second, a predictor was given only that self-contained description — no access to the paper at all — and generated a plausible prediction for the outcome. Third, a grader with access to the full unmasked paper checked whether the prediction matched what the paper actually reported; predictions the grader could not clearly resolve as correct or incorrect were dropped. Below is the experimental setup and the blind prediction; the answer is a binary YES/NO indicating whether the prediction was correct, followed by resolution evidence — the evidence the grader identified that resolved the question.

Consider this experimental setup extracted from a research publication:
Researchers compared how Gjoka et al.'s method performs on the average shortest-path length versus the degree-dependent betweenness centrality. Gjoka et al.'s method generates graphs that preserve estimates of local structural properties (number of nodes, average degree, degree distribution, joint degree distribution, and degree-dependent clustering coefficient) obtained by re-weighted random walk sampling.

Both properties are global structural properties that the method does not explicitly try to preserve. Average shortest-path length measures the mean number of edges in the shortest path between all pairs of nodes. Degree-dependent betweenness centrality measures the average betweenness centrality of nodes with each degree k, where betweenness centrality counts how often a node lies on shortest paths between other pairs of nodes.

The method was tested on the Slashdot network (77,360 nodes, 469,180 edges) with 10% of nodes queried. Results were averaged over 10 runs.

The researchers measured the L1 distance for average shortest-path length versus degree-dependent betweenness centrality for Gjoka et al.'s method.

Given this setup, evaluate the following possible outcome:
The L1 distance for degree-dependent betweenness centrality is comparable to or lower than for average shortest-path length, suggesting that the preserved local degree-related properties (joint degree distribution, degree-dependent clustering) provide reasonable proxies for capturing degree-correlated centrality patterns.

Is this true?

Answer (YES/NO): NO